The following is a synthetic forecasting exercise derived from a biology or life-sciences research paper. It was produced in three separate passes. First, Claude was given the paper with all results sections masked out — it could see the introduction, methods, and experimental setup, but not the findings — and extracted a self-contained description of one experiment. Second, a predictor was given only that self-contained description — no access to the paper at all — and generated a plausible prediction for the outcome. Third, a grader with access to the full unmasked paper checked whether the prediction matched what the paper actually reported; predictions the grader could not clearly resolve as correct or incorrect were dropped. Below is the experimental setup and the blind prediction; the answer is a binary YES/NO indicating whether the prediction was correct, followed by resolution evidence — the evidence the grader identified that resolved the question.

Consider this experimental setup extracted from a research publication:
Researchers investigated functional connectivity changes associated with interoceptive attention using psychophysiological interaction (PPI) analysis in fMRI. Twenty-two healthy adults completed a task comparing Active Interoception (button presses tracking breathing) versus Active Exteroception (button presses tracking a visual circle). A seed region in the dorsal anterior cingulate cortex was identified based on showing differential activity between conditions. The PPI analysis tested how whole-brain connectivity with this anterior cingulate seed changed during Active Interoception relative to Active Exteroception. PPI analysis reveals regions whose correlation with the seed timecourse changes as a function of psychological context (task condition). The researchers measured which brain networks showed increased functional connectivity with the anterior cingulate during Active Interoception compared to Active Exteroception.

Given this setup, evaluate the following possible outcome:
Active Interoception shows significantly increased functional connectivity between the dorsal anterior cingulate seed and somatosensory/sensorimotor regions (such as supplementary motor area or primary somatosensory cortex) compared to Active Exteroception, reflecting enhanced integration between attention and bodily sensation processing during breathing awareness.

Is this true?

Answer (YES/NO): NO